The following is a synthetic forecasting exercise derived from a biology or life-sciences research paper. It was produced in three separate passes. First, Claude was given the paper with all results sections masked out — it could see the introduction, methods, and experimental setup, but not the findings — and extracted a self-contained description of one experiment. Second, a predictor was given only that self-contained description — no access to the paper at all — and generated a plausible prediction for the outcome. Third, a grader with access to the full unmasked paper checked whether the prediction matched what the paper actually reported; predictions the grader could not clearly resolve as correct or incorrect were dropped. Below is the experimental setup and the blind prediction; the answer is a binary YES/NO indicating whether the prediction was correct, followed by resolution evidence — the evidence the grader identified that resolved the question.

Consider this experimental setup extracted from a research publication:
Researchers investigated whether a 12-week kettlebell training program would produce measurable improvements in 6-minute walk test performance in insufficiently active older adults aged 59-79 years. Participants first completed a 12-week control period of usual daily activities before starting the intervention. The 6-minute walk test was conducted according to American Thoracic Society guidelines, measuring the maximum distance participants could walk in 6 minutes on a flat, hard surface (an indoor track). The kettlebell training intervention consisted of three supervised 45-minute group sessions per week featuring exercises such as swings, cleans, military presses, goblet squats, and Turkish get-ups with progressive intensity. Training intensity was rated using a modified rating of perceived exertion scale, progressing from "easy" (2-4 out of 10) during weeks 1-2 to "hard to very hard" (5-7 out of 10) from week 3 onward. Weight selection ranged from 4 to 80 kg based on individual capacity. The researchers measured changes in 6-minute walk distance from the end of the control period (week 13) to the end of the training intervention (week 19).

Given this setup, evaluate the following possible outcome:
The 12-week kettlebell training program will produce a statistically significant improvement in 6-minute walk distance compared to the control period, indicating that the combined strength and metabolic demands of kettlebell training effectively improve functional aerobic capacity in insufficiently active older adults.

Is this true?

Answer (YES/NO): YES